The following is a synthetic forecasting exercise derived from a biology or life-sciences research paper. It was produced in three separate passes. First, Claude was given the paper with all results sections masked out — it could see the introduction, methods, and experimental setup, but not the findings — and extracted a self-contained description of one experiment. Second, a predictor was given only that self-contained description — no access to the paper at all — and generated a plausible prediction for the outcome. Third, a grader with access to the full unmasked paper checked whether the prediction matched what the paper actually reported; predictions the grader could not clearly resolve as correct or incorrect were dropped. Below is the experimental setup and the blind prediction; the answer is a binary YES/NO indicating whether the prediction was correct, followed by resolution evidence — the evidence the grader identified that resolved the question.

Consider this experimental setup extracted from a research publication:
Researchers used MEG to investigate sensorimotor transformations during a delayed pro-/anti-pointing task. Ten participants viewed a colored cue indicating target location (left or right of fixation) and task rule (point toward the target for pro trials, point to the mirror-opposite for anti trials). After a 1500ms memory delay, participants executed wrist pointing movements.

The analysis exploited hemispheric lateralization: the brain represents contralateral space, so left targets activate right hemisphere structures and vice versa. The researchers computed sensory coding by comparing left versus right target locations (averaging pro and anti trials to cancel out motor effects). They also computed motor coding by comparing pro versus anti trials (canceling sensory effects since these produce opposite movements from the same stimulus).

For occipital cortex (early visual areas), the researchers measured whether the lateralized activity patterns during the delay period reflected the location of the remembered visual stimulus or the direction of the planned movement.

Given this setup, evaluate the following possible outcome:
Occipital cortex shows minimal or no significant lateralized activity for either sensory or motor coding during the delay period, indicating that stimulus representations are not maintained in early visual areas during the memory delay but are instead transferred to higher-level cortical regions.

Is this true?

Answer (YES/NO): NO